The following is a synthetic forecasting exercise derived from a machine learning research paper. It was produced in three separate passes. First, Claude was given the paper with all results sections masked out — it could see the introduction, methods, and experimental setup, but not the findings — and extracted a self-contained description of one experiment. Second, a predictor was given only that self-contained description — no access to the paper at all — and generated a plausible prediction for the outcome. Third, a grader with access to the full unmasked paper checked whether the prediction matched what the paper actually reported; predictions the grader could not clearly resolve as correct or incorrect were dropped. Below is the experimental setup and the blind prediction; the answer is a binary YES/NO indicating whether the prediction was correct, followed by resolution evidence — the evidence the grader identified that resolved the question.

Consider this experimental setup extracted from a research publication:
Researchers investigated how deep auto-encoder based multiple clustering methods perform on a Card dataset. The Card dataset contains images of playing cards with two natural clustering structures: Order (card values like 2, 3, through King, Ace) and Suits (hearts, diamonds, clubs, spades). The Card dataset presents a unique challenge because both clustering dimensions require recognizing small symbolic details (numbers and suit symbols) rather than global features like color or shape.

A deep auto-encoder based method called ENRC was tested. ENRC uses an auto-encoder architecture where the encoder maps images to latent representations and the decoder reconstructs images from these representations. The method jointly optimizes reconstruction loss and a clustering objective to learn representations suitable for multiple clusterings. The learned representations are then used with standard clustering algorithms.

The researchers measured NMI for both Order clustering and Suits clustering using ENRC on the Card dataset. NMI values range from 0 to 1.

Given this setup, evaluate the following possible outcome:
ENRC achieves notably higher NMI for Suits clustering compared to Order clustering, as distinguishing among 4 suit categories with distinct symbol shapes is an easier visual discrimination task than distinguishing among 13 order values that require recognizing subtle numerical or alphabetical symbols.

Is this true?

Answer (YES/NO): NO